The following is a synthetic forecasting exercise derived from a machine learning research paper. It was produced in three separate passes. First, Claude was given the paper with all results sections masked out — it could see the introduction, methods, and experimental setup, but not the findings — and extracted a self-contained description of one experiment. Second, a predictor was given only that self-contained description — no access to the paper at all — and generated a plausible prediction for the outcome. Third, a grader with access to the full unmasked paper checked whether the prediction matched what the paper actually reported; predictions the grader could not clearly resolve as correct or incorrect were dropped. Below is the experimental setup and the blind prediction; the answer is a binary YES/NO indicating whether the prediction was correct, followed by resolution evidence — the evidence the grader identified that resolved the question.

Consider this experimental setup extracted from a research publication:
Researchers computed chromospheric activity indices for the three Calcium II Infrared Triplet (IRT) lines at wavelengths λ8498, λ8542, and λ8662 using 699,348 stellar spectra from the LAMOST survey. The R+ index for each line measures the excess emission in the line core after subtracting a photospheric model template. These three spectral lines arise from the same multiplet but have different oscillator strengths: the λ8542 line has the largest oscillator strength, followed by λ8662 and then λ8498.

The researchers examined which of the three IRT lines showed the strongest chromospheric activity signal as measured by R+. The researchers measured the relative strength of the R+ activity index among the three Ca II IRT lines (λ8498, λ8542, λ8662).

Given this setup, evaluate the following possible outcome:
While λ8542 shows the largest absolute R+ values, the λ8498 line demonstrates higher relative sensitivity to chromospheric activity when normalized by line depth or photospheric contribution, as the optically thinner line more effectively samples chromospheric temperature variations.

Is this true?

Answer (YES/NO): NO